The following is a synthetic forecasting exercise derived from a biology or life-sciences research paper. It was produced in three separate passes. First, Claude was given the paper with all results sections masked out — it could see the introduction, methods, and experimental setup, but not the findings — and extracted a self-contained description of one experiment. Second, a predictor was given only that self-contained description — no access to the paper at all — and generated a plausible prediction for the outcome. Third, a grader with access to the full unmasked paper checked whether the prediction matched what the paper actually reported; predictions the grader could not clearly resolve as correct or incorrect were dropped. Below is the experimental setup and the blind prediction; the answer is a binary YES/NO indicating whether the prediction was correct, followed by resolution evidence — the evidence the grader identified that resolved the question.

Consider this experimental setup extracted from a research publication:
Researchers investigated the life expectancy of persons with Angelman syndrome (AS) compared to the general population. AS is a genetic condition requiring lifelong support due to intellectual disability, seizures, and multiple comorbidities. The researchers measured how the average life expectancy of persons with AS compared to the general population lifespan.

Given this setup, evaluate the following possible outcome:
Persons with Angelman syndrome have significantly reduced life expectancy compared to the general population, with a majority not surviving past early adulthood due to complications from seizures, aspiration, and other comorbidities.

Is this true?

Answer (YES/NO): NO